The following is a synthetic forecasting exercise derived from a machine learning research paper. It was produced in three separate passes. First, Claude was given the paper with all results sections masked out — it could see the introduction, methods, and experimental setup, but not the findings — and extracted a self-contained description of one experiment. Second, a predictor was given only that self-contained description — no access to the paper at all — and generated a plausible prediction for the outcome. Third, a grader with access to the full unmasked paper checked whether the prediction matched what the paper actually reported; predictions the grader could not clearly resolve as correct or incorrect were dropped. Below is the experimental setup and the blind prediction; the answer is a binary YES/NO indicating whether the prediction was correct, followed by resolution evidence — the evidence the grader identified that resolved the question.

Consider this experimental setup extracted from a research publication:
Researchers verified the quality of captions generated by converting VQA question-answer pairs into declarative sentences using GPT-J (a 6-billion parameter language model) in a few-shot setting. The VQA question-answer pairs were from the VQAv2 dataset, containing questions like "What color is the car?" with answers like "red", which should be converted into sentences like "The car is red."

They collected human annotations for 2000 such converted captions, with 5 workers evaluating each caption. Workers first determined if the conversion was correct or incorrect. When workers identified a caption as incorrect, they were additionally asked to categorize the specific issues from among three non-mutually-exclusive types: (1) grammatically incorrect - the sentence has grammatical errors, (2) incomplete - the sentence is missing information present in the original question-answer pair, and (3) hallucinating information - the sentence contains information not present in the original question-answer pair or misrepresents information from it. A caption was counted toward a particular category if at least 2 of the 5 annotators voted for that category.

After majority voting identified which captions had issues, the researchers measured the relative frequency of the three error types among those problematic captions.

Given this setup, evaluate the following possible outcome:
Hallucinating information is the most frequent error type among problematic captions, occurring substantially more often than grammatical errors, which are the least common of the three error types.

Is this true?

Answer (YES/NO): NO